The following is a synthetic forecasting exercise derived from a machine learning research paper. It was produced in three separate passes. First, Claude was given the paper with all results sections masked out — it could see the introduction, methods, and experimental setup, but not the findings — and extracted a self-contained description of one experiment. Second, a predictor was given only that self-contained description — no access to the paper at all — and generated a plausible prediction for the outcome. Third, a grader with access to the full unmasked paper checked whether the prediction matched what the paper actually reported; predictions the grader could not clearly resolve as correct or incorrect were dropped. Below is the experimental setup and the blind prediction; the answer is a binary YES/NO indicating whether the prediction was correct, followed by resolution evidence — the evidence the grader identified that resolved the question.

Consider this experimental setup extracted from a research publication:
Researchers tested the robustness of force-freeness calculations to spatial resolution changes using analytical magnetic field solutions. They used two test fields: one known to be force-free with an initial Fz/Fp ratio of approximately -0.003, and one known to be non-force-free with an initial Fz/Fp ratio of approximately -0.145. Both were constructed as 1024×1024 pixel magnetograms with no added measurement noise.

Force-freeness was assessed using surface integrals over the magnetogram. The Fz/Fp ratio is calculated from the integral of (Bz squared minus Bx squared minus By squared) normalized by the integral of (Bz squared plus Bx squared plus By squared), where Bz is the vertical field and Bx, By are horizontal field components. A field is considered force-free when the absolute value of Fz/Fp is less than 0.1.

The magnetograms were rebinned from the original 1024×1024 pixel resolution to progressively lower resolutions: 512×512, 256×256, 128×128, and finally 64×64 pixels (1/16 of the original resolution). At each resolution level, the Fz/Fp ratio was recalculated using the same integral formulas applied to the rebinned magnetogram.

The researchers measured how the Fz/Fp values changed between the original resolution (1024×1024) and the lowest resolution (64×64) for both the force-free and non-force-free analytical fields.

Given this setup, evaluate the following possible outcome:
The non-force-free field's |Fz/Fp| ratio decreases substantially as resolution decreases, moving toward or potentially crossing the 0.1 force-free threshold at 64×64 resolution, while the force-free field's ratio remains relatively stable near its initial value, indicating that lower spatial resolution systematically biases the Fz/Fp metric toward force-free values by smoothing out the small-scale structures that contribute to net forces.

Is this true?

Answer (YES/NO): NO